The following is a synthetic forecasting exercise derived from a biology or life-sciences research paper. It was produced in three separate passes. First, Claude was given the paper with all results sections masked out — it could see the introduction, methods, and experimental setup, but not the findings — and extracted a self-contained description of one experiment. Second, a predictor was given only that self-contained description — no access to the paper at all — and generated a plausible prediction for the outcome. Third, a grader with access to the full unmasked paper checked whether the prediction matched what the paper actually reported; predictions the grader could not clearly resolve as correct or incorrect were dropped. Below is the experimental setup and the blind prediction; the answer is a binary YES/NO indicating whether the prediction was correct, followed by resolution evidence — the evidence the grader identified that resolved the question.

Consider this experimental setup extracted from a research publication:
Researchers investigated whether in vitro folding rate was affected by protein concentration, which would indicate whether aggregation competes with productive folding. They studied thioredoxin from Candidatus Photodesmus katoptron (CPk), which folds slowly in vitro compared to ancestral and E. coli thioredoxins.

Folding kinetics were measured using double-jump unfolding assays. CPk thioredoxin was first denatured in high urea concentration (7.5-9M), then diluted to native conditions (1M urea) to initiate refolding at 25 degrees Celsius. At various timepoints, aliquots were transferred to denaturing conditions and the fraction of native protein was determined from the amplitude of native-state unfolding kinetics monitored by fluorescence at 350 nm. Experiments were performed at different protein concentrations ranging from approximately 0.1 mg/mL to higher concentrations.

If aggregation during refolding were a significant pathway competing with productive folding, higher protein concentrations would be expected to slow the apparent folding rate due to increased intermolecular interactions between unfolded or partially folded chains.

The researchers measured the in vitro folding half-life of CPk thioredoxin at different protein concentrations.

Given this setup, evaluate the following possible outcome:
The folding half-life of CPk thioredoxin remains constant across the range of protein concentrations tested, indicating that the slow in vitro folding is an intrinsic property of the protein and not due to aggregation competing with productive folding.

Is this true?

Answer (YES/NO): NO